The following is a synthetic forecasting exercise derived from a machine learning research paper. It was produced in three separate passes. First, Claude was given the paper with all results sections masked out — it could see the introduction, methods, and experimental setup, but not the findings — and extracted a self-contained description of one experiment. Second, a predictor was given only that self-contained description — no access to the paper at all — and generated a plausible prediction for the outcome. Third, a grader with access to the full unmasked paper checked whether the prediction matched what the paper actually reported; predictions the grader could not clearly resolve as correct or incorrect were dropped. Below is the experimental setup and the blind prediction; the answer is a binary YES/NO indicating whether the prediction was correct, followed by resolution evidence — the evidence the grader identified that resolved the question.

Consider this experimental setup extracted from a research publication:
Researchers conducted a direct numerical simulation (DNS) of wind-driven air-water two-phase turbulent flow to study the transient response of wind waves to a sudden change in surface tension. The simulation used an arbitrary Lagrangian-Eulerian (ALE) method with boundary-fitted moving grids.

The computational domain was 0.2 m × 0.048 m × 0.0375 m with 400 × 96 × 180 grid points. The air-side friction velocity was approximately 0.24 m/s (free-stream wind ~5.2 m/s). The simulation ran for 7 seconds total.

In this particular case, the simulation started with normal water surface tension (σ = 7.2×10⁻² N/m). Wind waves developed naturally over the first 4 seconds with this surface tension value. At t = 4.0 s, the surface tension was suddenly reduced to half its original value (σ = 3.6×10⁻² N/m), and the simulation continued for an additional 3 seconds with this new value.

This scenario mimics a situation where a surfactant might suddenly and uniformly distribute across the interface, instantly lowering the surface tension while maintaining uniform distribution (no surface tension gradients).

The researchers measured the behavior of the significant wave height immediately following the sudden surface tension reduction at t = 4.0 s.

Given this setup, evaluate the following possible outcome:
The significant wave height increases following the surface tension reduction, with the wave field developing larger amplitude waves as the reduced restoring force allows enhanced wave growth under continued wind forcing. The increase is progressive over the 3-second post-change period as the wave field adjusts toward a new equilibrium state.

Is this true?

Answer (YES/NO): YES